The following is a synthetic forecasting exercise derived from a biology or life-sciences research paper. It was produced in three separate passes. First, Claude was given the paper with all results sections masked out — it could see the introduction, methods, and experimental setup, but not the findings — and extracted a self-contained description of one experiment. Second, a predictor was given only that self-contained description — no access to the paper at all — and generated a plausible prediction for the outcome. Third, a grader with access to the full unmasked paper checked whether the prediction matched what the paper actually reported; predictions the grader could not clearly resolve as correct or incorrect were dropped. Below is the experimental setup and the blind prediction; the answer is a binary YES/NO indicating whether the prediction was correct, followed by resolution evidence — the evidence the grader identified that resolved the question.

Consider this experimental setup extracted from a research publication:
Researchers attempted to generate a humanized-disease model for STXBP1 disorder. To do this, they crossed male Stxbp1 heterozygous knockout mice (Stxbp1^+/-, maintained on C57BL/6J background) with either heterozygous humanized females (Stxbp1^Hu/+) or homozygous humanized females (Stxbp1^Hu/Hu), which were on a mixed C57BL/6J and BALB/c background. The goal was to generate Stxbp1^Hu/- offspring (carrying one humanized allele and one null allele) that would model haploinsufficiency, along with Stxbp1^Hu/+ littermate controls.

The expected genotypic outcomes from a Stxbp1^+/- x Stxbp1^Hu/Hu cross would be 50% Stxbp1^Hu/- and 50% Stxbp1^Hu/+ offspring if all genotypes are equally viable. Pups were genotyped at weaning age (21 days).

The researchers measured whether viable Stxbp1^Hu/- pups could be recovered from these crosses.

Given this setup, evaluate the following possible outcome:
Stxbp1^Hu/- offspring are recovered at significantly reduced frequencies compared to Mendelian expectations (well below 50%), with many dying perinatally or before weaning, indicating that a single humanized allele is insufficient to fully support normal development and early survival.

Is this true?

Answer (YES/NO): NO